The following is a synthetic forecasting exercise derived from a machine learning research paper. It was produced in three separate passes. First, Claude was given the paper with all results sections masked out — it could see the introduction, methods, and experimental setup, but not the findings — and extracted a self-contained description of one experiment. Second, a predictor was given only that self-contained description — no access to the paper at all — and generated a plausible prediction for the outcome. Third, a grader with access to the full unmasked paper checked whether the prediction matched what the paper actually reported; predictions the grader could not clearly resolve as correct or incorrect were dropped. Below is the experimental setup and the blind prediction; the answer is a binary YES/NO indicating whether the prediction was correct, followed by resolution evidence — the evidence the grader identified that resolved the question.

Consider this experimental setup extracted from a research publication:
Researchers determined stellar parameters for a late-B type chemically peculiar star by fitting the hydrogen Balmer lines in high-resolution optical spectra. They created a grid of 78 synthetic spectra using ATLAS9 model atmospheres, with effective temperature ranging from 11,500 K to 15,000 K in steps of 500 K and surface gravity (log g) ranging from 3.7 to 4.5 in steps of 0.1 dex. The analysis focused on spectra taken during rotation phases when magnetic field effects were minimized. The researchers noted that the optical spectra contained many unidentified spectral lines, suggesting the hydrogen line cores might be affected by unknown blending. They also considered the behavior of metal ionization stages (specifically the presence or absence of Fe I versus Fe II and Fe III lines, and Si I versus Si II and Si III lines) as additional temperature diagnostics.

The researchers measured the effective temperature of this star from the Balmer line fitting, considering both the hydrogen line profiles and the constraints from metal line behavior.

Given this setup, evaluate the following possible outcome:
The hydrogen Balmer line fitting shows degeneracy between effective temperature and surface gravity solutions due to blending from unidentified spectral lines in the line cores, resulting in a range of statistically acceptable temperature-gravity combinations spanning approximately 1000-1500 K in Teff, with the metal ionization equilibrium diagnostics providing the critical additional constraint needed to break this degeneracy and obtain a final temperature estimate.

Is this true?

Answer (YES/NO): NO